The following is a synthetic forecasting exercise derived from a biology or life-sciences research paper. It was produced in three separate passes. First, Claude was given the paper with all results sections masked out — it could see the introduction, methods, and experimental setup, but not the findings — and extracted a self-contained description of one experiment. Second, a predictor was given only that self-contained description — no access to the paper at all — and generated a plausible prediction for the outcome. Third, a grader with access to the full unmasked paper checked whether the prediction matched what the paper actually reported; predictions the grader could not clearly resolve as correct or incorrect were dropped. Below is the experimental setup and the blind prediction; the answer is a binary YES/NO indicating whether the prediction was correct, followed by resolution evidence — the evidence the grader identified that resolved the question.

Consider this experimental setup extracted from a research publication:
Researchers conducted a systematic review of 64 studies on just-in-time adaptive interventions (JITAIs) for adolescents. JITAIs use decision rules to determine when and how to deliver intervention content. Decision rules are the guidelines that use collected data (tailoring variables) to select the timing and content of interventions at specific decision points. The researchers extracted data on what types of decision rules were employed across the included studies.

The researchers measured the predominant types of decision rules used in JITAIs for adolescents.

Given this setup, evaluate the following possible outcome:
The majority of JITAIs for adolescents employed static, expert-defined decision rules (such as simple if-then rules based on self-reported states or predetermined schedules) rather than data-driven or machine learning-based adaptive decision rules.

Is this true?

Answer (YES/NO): YES